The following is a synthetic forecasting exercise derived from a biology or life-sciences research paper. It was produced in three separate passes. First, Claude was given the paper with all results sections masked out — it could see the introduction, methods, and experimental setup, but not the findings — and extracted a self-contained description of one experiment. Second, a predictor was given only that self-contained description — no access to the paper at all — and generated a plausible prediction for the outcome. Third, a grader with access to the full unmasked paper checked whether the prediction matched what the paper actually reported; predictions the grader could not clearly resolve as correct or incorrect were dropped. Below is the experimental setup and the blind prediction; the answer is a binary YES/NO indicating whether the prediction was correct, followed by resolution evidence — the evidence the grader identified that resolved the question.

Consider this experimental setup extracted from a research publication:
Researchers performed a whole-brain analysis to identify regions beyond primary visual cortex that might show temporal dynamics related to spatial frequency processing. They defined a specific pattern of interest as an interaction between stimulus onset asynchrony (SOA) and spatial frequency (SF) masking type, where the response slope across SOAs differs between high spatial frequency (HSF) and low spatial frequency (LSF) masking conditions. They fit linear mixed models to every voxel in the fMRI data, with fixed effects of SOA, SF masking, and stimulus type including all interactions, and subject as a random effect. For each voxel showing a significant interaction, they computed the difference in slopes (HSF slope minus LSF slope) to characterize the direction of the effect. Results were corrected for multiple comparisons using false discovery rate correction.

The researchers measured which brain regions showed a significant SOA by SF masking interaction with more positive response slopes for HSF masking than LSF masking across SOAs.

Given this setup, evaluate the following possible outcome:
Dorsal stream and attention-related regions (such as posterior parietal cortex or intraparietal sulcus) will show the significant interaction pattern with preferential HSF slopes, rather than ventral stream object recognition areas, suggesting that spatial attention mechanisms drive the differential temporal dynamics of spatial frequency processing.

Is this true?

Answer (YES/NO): NO